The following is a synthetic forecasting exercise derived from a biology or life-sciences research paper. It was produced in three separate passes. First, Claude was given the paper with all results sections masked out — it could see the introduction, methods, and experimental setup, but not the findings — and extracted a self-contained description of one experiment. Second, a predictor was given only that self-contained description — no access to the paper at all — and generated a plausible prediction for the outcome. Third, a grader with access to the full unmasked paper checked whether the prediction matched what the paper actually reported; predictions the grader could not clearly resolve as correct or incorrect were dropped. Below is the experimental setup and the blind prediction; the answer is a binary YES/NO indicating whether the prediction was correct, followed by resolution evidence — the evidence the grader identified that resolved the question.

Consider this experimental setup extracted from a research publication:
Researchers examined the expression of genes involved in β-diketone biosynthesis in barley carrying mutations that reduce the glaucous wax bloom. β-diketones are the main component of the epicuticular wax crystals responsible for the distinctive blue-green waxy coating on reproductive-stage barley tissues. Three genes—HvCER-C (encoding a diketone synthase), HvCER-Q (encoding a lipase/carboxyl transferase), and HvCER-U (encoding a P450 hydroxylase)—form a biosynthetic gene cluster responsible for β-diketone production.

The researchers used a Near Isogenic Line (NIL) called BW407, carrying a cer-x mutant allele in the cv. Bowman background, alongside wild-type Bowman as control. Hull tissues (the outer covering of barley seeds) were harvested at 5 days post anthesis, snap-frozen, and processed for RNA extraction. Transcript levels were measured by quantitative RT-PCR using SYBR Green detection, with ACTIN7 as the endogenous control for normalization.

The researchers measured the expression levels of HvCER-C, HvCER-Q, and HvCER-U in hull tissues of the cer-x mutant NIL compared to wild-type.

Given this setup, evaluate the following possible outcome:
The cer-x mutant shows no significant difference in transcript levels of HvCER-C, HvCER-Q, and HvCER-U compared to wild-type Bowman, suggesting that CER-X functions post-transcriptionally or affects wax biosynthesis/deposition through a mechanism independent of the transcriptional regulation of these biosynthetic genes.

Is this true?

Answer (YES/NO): NO